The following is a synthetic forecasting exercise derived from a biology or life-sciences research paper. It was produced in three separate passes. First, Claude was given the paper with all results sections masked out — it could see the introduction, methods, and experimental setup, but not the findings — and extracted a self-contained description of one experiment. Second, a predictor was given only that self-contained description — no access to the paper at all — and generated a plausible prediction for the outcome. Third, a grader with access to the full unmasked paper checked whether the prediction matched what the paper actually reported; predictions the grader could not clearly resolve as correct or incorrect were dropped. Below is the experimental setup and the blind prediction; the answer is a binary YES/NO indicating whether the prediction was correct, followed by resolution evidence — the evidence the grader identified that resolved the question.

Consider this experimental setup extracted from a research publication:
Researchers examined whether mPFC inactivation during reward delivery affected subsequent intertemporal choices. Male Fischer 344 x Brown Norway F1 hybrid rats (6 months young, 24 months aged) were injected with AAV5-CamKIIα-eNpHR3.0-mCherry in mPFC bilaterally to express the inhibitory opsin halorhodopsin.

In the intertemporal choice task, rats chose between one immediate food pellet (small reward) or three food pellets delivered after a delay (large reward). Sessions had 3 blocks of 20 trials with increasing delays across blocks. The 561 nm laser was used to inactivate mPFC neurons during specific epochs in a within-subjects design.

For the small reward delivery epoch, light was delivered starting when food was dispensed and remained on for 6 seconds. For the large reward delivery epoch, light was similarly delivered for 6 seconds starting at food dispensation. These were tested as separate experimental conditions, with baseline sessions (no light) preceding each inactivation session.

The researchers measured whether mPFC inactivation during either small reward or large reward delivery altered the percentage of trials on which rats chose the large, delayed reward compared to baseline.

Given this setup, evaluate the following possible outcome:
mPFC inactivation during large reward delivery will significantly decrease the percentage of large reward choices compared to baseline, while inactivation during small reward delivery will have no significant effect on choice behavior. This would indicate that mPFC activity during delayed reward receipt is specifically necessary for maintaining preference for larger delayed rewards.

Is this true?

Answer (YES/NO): NO